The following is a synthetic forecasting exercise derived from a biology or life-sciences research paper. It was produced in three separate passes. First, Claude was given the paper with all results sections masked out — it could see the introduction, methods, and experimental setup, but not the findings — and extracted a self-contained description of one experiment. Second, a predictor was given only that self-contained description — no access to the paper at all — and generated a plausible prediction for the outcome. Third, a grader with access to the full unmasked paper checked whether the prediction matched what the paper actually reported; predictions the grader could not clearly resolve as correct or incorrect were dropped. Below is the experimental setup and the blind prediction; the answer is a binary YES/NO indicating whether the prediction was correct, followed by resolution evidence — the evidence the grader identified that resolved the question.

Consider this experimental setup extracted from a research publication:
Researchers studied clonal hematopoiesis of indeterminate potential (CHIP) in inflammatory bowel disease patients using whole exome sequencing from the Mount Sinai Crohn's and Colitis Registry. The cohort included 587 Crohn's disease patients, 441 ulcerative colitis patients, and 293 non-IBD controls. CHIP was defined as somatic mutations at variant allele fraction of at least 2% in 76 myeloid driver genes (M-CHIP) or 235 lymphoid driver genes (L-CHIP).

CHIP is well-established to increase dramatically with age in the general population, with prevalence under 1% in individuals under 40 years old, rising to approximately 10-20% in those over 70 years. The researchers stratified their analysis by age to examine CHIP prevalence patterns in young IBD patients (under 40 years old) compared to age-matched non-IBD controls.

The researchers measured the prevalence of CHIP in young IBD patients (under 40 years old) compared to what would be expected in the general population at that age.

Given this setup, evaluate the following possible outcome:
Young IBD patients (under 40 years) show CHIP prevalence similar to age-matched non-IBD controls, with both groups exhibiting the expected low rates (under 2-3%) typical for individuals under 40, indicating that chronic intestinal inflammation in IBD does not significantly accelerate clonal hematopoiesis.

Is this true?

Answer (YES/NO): NO